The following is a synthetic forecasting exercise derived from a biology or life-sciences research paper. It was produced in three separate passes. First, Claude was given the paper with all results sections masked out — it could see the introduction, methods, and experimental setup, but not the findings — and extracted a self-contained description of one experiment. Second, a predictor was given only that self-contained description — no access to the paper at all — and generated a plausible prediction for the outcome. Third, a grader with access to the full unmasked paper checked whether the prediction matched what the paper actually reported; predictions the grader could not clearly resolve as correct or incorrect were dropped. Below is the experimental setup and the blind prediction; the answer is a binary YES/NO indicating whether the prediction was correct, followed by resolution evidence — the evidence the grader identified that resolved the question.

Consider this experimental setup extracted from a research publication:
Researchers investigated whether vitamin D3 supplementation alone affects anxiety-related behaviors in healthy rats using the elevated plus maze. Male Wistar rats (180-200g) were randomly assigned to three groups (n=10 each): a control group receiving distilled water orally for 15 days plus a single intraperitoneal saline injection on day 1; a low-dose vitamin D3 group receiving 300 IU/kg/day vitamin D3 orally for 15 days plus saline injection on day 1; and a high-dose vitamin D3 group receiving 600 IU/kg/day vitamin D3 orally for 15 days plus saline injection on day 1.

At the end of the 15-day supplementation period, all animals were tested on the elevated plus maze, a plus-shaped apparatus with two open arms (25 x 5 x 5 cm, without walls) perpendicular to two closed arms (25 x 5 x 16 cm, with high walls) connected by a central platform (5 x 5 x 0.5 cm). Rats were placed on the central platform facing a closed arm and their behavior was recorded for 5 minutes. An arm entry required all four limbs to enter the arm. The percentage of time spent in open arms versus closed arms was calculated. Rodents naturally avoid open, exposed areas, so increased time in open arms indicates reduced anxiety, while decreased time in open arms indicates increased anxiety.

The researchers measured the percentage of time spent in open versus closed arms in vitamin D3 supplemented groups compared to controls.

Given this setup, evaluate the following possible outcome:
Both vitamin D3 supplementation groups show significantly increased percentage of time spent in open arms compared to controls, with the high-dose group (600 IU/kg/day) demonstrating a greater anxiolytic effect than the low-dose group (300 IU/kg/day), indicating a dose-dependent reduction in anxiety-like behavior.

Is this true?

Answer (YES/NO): NO